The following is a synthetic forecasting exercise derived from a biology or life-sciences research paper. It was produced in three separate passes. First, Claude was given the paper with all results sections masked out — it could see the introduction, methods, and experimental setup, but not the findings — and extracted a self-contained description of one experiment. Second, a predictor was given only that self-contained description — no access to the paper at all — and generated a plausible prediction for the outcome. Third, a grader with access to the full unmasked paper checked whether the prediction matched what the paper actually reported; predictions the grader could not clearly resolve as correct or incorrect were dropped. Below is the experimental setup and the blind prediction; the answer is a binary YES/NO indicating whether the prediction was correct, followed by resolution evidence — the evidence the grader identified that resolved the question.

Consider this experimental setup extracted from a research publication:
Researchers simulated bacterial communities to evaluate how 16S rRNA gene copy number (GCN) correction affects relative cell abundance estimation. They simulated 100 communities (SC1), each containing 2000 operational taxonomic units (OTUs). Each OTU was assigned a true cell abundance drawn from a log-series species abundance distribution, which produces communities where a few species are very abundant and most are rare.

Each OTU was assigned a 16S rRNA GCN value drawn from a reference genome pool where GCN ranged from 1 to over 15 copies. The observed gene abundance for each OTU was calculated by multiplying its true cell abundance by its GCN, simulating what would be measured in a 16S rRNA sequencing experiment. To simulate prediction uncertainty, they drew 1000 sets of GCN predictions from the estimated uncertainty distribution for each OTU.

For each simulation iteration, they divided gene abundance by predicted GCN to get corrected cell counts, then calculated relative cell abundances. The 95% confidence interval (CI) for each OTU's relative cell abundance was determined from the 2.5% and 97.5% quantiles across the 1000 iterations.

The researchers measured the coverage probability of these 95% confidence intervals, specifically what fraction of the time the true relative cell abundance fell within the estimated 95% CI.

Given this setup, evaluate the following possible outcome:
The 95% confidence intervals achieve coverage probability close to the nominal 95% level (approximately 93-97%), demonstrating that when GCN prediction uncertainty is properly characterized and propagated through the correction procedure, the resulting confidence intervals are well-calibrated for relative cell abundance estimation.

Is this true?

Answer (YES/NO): NO